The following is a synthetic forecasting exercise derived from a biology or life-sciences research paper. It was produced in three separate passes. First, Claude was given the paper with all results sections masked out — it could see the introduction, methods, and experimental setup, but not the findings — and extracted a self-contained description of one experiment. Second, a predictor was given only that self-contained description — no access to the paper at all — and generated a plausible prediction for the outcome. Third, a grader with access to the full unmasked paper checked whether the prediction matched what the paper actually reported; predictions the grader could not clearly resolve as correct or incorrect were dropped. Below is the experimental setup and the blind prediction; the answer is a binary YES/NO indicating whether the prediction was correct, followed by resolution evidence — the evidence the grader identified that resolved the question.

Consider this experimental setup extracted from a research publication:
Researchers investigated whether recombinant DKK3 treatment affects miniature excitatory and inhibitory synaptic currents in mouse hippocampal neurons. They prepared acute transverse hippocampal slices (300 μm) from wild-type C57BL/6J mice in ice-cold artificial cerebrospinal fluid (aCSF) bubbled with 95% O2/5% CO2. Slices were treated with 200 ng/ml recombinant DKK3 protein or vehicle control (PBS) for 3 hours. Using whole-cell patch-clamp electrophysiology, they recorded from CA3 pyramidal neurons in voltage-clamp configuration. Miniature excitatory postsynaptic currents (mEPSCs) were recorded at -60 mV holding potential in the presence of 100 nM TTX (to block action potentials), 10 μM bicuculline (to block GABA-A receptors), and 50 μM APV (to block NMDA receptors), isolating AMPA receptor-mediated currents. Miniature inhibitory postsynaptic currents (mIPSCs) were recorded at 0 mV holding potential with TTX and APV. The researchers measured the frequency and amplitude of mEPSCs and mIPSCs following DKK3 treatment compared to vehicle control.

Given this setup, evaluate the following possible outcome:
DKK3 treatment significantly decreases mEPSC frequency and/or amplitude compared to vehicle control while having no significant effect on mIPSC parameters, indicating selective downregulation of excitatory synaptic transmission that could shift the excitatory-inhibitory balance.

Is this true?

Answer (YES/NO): NO